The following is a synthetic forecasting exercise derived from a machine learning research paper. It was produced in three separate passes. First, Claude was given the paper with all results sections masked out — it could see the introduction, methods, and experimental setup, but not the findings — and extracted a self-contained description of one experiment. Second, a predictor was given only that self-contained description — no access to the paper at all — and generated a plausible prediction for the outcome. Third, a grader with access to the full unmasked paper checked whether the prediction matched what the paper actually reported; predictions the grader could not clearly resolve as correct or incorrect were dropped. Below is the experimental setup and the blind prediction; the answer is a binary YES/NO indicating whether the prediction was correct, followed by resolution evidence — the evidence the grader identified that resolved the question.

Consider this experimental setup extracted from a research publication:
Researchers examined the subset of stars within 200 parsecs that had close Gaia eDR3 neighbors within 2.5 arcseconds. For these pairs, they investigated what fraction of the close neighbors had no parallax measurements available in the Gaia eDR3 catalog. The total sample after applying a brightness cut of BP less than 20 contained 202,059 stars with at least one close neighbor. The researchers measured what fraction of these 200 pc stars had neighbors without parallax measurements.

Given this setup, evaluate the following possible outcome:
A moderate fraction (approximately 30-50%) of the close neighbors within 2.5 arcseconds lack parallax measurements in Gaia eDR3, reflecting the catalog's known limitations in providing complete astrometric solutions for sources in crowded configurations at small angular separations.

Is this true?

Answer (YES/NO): YES